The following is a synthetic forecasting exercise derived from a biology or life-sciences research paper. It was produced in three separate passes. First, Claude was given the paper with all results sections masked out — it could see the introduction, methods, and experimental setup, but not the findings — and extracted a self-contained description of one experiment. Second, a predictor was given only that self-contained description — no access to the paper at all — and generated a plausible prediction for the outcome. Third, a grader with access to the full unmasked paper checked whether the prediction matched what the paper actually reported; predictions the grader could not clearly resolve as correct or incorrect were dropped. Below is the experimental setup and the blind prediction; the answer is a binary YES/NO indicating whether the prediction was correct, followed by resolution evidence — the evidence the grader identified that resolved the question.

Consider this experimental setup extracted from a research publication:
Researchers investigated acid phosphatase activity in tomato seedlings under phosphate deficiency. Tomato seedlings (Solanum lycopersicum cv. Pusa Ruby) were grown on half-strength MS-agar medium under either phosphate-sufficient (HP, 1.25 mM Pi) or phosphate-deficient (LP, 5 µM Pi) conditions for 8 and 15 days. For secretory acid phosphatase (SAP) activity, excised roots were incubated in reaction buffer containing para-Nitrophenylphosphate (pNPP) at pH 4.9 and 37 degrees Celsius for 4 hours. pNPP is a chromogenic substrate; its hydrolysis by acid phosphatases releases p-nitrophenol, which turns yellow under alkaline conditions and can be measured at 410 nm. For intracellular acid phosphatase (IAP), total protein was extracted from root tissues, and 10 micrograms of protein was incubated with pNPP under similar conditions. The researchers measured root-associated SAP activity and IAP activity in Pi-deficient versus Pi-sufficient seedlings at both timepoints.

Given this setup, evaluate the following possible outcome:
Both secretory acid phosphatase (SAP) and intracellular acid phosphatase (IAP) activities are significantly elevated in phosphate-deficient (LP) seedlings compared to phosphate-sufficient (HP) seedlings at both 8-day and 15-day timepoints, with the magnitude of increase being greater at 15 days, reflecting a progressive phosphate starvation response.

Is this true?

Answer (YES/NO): NO